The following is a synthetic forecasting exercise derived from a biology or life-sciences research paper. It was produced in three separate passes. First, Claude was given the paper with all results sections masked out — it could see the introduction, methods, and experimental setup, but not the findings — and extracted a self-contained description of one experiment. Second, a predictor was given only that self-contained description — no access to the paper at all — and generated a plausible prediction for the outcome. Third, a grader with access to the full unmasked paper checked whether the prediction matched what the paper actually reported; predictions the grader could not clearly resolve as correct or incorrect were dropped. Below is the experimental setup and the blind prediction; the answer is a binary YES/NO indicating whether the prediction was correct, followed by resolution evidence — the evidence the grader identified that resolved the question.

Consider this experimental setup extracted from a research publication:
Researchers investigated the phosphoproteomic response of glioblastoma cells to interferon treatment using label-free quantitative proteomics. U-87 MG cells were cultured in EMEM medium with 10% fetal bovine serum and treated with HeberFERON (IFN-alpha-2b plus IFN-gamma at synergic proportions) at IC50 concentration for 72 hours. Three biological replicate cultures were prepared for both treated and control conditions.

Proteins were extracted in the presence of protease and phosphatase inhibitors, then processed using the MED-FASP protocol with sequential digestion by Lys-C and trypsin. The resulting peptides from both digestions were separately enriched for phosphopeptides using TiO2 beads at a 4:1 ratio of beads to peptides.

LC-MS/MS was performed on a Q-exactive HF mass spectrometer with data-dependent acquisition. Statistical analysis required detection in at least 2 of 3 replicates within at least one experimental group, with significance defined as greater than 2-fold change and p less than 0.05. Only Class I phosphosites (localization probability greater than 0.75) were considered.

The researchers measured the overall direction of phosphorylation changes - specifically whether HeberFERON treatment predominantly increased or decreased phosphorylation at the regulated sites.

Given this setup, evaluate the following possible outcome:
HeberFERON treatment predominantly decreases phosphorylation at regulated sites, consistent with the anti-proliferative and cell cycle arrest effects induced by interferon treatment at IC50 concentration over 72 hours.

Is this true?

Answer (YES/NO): YES